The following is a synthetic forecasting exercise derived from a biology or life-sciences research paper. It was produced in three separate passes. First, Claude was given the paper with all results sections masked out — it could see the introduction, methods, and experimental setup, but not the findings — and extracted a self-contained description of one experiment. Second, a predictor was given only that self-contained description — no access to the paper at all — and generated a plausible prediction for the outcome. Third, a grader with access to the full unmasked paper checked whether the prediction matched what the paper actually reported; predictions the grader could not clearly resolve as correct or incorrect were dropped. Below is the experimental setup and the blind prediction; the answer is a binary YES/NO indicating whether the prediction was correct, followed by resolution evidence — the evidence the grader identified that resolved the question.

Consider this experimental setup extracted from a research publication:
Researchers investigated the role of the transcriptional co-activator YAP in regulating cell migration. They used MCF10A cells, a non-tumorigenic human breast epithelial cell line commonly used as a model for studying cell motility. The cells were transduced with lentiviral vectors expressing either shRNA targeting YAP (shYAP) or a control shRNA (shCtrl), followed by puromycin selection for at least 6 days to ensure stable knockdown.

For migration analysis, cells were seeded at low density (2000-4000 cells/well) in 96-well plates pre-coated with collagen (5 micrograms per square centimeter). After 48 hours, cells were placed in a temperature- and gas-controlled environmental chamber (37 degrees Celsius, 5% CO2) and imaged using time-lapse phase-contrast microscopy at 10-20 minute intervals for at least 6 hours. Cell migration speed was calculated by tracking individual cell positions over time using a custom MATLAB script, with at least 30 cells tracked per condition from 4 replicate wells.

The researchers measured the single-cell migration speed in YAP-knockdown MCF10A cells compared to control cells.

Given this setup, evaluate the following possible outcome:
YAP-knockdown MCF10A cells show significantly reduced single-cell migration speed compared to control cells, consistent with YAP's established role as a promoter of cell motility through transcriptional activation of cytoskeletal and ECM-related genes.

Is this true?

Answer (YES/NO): YES